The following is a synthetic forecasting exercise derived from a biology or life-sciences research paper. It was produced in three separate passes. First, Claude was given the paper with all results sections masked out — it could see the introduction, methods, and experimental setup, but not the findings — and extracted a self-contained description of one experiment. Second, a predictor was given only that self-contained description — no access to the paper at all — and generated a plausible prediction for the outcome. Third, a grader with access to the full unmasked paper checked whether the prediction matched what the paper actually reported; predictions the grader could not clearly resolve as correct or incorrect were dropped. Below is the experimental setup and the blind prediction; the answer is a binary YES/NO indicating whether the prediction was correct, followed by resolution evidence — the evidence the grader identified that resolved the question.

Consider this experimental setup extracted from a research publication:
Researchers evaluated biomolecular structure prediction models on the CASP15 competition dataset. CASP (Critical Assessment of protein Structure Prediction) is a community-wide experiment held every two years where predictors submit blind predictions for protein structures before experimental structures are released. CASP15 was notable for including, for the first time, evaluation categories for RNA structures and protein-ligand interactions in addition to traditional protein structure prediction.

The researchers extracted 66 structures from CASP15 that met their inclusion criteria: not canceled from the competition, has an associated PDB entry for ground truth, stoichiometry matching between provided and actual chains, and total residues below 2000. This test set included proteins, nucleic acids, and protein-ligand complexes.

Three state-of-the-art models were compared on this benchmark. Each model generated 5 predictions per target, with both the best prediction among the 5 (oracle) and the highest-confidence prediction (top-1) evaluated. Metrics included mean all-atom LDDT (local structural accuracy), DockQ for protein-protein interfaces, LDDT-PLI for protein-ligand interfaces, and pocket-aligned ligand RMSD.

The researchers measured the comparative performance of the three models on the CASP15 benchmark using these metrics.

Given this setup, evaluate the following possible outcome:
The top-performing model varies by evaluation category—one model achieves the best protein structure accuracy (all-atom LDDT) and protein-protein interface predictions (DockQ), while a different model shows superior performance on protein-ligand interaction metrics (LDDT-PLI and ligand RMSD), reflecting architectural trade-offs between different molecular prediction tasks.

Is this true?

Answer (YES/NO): NO